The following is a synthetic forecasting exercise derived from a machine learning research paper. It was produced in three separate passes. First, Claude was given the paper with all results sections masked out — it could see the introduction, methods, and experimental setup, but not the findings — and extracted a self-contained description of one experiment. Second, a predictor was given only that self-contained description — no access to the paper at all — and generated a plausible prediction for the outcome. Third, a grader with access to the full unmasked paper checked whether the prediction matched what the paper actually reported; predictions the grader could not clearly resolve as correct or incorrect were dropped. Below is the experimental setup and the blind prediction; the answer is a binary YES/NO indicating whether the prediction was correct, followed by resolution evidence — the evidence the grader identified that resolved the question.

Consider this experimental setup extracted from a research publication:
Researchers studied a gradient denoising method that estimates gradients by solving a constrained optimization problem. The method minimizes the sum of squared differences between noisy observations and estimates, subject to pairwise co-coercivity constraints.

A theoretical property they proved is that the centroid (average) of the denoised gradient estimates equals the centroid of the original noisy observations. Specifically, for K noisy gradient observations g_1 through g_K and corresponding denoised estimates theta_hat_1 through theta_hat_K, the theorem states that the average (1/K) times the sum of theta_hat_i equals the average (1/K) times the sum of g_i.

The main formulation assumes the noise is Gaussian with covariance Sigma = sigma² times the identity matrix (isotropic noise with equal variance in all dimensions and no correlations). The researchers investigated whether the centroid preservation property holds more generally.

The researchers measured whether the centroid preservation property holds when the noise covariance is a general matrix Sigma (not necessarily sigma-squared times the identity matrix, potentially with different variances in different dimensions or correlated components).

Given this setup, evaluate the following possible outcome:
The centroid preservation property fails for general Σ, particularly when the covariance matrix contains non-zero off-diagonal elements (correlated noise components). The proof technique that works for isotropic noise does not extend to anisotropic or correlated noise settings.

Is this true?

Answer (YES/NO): NO